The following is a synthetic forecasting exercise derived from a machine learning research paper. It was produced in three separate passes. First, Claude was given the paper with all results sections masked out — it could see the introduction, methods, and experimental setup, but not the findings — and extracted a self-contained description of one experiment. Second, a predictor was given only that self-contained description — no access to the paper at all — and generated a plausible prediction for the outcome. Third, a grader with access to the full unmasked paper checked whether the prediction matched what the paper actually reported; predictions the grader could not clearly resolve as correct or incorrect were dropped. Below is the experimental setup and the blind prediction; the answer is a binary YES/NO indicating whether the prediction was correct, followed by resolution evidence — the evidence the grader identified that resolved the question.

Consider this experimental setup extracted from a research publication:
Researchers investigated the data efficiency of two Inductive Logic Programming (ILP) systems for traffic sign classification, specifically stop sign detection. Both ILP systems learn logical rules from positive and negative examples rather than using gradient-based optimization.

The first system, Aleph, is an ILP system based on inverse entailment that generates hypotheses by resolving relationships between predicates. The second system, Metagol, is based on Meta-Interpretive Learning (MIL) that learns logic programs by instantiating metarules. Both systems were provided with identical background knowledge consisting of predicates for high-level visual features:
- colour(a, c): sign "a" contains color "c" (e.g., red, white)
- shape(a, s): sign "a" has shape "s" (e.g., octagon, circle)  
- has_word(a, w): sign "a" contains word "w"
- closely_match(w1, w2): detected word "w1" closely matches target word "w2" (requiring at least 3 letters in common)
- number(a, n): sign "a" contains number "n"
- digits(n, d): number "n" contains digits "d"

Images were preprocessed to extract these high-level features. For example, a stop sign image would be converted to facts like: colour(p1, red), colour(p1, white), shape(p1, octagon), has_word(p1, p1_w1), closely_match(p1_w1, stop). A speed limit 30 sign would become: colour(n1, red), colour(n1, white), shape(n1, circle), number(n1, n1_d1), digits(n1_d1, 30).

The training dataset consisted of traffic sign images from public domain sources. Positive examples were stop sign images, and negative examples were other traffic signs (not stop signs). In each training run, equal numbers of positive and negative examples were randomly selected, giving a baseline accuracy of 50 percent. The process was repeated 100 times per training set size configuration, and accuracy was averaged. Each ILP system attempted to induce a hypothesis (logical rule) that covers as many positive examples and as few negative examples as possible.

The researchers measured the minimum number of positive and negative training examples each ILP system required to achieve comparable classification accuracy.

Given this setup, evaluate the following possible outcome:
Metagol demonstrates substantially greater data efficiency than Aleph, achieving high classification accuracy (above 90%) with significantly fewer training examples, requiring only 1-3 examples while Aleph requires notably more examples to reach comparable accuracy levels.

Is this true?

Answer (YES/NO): YES